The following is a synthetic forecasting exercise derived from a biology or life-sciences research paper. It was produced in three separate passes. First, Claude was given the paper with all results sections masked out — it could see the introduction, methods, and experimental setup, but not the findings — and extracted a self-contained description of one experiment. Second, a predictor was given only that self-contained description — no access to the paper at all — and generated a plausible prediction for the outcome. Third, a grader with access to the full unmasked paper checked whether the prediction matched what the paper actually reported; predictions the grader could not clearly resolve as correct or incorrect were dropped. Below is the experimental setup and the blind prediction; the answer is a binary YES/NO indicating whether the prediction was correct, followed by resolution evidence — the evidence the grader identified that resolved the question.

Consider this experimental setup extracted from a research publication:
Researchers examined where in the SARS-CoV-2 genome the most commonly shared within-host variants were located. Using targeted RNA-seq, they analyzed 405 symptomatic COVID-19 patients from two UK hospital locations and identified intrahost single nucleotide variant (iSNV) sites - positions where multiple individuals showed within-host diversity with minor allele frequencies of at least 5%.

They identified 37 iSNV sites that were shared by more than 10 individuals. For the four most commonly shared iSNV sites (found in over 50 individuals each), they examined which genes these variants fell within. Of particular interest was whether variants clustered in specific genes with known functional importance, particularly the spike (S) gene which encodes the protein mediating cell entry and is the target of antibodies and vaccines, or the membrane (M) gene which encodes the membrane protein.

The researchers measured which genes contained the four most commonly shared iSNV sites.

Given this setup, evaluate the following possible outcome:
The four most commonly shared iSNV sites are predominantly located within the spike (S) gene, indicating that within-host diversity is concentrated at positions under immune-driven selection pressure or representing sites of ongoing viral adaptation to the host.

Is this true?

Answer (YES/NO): YES